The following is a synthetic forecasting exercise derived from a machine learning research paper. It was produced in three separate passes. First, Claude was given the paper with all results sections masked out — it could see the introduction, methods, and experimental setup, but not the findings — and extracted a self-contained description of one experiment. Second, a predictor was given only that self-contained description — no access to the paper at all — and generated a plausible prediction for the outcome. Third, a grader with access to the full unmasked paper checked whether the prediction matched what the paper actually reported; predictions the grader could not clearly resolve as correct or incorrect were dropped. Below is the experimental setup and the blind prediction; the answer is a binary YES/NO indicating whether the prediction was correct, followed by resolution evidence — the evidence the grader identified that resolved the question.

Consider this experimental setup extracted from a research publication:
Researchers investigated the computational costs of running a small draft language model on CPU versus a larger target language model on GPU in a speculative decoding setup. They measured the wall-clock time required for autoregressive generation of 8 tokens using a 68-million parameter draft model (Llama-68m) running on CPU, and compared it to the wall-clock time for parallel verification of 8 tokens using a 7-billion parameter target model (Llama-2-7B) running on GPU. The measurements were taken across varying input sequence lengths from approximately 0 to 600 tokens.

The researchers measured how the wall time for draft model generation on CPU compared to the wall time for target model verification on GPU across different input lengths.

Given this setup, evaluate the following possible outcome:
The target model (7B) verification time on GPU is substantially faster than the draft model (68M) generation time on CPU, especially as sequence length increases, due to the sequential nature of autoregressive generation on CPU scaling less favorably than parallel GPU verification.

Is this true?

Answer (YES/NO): NO